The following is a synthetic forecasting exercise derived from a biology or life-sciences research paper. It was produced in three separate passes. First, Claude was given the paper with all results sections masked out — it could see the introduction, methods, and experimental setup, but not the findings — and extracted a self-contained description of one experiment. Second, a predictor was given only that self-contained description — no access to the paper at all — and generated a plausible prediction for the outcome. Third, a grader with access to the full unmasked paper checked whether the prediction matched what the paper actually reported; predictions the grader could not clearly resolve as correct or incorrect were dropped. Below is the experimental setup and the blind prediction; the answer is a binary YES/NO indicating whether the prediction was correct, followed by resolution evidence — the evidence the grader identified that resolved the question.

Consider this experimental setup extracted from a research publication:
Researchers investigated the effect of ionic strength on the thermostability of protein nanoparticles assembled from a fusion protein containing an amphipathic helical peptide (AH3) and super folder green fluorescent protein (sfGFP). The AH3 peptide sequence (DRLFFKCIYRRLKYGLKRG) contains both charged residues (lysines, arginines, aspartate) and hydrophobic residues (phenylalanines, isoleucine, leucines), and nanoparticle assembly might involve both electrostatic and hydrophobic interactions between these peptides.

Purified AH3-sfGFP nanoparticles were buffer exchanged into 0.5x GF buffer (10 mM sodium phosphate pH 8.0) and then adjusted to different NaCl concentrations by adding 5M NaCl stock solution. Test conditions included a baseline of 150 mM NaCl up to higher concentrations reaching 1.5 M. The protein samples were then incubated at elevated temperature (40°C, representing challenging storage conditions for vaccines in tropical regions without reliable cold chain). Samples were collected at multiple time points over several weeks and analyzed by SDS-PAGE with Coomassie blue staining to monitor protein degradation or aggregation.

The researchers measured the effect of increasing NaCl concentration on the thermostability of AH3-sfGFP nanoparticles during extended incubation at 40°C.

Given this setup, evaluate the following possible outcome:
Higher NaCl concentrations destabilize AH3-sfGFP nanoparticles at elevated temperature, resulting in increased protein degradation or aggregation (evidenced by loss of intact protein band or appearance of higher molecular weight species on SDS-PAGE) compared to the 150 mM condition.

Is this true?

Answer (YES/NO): NO